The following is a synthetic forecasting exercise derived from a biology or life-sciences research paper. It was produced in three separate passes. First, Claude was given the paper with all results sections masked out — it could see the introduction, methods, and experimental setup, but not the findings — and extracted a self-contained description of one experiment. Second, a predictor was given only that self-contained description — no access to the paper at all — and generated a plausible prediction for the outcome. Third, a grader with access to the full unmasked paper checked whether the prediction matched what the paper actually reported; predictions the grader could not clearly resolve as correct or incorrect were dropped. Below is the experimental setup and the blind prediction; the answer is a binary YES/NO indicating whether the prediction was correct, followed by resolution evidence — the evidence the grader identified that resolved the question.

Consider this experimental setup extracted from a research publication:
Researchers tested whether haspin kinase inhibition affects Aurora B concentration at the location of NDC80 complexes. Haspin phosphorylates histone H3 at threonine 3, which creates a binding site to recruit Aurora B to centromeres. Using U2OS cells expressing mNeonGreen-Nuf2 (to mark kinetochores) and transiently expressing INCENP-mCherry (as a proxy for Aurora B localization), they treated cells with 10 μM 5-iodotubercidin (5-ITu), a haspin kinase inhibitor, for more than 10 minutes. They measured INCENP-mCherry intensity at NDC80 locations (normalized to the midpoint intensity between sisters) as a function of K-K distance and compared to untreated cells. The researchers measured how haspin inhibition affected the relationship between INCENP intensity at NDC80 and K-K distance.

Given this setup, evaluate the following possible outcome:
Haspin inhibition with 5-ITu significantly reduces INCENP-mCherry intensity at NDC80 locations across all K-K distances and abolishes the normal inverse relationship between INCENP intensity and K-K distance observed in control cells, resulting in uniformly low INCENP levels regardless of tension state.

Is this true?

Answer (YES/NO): YES